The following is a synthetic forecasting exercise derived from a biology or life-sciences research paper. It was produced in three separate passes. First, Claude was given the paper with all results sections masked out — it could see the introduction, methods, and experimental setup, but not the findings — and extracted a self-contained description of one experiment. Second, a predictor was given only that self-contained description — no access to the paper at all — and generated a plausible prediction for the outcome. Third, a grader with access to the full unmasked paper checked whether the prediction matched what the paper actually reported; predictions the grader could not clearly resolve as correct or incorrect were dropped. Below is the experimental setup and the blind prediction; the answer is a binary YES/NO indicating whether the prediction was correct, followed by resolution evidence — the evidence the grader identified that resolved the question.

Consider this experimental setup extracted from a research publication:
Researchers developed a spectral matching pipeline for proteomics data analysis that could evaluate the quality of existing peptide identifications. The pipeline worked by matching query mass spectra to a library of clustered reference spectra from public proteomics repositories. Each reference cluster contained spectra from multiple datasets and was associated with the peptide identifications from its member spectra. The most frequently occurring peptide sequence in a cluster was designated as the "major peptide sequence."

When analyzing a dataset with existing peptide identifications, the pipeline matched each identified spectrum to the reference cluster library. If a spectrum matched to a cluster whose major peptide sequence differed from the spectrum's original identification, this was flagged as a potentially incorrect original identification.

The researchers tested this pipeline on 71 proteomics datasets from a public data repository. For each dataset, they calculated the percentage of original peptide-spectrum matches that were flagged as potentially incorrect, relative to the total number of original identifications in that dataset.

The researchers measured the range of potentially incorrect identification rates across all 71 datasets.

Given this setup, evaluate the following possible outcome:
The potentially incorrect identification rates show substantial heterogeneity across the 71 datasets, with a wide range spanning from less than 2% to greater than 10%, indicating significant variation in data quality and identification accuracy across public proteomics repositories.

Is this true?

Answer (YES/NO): NO